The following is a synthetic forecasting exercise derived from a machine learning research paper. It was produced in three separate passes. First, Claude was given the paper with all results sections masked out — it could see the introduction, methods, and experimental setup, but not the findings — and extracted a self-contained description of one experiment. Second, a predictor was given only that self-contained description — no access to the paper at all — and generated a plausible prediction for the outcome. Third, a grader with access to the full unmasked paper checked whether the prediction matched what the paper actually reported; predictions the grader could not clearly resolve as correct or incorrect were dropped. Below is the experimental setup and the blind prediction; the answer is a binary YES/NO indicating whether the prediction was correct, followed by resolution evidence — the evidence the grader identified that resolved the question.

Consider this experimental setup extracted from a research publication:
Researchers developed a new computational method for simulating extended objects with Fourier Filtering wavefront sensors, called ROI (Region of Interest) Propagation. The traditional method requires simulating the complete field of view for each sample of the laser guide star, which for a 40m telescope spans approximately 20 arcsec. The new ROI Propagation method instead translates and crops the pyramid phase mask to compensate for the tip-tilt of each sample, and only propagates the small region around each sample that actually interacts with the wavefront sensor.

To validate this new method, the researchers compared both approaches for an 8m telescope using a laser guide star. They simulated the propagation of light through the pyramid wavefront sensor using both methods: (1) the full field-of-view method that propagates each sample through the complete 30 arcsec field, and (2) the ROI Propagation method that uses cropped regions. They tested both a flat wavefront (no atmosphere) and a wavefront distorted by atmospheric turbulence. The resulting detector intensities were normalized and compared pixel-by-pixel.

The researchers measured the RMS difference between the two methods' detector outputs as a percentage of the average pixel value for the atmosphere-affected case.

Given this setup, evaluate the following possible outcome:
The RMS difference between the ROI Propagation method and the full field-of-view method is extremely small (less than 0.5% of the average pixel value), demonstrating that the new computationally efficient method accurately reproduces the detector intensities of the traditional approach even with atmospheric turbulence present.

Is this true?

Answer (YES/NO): YES